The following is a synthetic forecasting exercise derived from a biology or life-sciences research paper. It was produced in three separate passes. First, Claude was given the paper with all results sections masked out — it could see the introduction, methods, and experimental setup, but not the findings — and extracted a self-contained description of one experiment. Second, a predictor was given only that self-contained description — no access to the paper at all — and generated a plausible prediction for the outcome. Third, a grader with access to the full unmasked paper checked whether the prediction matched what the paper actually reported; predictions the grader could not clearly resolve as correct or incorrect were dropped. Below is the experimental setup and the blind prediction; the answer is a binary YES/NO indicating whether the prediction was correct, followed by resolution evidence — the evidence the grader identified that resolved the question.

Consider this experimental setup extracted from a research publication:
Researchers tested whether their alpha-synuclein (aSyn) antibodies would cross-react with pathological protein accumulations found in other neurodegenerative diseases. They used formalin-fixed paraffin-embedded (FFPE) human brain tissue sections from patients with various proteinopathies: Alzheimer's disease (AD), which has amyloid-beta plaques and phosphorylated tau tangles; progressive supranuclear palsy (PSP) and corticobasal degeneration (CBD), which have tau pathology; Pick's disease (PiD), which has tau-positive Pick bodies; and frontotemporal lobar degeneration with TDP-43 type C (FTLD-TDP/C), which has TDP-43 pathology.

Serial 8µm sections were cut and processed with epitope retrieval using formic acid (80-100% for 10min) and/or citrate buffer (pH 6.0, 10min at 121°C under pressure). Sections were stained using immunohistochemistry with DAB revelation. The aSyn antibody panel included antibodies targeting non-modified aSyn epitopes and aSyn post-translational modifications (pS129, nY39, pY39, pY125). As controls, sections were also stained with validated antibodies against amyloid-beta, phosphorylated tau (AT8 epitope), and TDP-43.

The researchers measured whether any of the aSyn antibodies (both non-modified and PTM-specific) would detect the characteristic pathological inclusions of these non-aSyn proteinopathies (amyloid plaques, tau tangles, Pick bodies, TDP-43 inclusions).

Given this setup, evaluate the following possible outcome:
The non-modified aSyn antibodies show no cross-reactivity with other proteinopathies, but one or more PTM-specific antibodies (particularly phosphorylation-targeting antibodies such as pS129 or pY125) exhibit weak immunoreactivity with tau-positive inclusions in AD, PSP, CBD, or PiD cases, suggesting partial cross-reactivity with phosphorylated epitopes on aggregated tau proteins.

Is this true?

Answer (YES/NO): NO